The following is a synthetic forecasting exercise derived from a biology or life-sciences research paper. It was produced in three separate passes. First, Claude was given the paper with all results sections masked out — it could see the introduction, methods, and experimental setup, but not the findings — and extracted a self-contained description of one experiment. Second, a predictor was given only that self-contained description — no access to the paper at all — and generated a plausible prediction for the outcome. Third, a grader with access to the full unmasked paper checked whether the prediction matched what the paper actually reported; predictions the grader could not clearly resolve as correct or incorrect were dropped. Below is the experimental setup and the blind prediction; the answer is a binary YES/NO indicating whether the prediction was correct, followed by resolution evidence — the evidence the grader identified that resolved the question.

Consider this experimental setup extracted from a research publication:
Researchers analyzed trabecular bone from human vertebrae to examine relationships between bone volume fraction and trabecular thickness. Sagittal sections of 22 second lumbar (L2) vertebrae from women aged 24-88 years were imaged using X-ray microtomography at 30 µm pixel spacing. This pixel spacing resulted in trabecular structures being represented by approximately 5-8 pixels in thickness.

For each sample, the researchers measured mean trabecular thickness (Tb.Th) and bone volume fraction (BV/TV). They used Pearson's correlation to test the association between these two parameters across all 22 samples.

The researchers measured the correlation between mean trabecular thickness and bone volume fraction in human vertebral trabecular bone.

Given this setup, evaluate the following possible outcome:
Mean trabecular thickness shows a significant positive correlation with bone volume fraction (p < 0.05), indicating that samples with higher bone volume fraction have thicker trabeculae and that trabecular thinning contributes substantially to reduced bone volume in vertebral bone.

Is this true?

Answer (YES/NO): NO